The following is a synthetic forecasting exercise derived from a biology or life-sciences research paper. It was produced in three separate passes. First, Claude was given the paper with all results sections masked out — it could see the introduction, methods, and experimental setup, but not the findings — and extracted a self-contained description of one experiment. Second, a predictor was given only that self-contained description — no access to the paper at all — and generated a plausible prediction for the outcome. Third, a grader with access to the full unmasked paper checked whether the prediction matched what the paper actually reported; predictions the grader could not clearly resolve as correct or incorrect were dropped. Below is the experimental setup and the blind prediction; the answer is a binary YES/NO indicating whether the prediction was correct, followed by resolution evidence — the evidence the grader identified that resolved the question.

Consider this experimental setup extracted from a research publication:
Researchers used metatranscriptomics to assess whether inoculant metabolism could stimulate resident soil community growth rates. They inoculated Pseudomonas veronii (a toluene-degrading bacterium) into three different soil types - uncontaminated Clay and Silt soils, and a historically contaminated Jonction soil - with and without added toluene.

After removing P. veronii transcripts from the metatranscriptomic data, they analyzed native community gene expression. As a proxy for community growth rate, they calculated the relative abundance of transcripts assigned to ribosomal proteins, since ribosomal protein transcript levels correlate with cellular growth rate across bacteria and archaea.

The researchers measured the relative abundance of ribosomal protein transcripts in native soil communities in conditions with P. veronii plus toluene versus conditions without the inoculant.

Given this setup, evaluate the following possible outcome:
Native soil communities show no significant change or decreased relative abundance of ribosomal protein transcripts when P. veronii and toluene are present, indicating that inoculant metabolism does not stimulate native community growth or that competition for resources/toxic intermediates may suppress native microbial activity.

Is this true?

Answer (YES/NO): NO